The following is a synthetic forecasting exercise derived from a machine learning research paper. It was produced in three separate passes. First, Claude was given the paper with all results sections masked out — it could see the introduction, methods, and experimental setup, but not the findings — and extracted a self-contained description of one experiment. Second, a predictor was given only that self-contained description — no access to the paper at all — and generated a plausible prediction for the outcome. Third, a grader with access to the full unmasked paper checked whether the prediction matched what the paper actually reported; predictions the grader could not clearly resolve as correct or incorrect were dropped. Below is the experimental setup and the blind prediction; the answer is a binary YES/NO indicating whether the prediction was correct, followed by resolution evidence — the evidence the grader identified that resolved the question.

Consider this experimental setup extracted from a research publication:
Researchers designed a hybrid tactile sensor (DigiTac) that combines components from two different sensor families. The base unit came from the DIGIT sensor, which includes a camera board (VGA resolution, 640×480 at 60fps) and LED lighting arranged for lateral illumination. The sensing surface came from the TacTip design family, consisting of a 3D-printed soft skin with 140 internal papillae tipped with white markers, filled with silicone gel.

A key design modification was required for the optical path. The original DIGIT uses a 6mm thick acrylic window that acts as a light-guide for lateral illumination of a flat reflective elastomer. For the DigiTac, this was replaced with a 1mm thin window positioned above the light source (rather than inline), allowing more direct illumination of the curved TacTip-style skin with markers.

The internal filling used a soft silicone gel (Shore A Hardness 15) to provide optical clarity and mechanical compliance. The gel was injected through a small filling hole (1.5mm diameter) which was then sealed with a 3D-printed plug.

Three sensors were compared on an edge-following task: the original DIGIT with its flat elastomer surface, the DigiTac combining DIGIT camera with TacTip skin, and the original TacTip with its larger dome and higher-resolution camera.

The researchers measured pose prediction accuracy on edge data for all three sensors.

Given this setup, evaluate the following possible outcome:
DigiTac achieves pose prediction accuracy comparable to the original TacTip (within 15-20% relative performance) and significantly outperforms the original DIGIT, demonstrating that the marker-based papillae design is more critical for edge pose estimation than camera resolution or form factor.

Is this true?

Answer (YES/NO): NO